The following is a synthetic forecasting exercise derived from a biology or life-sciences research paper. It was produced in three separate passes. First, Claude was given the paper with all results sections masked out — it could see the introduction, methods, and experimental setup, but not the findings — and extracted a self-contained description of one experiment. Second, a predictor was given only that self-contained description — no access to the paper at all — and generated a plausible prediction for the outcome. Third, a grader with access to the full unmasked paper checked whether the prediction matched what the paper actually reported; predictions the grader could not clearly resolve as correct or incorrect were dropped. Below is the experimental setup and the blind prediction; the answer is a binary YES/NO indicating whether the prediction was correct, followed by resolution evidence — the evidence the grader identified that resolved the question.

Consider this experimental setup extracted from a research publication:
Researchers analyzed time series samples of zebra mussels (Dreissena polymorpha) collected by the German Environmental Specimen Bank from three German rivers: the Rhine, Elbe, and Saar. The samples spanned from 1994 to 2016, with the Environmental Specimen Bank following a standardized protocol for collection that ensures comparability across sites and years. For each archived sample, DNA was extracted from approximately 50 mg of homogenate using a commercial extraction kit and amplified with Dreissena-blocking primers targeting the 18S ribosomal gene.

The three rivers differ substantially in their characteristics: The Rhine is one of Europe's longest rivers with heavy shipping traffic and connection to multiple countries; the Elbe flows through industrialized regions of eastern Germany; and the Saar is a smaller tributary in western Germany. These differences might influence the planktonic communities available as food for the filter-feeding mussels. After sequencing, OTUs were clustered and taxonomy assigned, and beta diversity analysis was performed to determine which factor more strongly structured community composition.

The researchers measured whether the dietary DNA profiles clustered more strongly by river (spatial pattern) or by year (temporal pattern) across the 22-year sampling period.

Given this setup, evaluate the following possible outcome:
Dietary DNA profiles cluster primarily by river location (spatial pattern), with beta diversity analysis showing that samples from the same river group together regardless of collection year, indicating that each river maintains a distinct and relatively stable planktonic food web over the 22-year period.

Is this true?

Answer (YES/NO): NO